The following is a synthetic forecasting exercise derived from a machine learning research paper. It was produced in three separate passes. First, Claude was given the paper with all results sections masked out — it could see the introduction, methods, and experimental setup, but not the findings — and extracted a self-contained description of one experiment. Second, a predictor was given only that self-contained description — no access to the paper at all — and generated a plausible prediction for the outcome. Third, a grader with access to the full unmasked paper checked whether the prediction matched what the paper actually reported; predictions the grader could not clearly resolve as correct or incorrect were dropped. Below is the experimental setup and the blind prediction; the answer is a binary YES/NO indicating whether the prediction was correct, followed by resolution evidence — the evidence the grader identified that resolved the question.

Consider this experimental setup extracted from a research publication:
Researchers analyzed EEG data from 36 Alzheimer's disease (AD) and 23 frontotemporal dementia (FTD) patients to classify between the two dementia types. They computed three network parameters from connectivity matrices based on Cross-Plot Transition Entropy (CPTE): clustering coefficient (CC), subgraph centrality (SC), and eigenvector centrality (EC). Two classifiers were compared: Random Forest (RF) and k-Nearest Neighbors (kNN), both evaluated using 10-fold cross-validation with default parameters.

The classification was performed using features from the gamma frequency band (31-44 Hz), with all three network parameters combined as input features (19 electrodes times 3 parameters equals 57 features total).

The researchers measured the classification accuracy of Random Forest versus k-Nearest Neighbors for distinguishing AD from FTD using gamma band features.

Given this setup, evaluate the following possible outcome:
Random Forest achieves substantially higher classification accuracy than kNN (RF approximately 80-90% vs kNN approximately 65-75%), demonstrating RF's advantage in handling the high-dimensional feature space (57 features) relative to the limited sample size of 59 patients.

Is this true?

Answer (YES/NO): NO